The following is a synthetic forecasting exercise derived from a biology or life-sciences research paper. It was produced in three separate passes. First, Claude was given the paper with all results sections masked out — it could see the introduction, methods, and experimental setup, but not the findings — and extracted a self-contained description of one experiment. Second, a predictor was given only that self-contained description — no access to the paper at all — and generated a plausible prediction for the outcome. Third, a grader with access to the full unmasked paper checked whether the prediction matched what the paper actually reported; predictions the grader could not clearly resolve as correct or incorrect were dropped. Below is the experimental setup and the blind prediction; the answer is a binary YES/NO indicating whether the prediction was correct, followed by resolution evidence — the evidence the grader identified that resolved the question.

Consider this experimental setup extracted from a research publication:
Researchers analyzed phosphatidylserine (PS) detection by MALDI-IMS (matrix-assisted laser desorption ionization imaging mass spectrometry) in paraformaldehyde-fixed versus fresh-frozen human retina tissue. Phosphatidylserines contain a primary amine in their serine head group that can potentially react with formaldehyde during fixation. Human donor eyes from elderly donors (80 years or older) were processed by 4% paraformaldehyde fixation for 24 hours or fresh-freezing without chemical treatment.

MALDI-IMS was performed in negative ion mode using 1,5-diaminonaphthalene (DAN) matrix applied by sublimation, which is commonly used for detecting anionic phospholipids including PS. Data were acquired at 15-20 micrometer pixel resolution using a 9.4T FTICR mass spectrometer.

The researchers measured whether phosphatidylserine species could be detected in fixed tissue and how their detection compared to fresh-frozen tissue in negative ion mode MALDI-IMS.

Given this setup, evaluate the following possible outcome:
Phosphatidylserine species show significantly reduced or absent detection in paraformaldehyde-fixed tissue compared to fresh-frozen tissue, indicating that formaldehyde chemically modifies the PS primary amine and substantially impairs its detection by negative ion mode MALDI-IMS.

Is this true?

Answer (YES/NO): NO